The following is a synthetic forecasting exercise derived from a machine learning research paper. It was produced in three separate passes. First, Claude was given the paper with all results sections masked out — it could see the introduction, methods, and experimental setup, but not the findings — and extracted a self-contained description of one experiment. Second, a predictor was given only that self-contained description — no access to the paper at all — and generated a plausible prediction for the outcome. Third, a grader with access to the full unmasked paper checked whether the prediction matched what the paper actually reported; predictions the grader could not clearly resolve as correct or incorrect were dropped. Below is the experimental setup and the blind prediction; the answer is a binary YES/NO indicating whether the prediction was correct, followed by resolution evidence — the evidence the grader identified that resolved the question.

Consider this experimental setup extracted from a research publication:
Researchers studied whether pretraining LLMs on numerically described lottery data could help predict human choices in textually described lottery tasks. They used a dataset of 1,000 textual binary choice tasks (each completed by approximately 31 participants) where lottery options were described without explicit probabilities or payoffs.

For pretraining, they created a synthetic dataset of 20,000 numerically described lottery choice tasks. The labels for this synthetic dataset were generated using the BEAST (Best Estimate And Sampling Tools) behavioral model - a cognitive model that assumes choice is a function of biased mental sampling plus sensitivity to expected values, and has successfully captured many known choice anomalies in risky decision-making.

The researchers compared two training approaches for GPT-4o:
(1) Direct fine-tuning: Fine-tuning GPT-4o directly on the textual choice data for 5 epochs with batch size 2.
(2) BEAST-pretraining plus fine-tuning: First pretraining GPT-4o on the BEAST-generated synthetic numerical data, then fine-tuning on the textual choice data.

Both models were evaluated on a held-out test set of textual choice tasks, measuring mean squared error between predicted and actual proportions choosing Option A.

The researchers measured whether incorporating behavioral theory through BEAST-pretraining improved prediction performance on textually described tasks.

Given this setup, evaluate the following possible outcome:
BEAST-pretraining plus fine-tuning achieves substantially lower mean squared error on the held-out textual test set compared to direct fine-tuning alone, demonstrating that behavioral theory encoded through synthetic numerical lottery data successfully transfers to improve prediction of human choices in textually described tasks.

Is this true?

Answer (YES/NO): NO